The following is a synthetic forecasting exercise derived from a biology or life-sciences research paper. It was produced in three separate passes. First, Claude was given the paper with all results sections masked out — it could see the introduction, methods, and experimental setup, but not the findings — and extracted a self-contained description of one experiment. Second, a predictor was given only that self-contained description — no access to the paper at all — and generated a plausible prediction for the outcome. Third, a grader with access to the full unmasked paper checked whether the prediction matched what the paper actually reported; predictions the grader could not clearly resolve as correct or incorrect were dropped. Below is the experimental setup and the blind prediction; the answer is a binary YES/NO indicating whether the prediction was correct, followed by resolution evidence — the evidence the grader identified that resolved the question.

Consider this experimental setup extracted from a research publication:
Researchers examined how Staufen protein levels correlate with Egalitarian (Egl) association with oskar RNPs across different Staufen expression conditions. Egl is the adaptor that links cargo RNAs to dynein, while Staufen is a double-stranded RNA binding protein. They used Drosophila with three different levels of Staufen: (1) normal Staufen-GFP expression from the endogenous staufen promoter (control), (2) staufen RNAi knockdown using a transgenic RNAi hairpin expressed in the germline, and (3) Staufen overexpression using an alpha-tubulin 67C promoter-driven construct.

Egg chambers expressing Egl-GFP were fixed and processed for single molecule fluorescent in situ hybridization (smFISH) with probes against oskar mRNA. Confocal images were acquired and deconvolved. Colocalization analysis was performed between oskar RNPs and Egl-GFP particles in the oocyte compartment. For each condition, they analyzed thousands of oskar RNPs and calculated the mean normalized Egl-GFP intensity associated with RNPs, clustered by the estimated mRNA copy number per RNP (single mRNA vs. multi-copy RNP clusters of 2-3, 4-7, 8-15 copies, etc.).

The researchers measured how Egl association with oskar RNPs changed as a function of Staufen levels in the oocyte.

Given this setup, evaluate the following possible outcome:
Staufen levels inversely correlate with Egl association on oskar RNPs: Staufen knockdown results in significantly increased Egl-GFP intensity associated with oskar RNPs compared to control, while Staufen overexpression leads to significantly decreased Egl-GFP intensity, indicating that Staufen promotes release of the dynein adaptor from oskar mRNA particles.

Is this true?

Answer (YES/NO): YES